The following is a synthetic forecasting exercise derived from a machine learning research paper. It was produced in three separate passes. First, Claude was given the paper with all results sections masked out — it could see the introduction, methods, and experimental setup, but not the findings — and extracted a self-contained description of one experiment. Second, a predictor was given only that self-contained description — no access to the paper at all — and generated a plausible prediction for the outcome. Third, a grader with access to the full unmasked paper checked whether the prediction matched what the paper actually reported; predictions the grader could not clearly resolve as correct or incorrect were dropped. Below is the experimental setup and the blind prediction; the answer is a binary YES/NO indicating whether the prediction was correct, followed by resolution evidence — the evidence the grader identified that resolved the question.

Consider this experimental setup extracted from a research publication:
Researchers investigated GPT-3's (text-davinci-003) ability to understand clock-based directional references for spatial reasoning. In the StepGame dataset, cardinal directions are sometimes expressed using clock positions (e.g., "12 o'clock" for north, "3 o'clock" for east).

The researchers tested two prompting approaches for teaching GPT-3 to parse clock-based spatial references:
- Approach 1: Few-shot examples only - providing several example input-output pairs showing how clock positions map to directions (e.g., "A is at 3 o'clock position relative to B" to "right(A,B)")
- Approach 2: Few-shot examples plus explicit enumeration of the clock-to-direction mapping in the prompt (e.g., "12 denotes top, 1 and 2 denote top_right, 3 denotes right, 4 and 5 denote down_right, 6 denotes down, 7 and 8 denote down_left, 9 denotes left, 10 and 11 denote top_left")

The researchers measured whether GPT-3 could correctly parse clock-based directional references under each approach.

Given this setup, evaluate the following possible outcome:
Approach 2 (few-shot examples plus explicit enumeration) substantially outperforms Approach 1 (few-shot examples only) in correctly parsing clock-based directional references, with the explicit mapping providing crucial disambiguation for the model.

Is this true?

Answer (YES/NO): YES